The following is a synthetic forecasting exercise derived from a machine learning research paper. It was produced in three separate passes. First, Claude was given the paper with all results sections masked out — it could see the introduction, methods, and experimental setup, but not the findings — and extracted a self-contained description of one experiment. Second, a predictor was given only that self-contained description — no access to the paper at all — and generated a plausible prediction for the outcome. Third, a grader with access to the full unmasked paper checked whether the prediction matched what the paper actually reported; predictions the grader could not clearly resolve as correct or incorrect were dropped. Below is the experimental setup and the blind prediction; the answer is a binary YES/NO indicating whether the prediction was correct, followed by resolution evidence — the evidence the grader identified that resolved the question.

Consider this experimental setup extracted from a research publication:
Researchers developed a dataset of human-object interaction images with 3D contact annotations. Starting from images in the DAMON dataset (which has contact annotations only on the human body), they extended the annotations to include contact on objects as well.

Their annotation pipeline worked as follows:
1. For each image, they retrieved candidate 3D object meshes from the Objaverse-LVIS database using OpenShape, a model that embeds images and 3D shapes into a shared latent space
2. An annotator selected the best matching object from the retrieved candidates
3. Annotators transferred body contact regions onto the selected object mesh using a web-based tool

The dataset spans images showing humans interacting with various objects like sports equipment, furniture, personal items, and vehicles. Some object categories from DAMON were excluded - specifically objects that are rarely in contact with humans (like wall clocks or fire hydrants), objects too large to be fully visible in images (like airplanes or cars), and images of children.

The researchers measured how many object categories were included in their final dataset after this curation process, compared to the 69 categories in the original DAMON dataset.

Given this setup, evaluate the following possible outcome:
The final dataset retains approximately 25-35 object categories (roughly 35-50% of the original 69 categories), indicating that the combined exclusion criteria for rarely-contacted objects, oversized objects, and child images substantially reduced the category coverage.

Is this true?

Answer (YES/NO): NO